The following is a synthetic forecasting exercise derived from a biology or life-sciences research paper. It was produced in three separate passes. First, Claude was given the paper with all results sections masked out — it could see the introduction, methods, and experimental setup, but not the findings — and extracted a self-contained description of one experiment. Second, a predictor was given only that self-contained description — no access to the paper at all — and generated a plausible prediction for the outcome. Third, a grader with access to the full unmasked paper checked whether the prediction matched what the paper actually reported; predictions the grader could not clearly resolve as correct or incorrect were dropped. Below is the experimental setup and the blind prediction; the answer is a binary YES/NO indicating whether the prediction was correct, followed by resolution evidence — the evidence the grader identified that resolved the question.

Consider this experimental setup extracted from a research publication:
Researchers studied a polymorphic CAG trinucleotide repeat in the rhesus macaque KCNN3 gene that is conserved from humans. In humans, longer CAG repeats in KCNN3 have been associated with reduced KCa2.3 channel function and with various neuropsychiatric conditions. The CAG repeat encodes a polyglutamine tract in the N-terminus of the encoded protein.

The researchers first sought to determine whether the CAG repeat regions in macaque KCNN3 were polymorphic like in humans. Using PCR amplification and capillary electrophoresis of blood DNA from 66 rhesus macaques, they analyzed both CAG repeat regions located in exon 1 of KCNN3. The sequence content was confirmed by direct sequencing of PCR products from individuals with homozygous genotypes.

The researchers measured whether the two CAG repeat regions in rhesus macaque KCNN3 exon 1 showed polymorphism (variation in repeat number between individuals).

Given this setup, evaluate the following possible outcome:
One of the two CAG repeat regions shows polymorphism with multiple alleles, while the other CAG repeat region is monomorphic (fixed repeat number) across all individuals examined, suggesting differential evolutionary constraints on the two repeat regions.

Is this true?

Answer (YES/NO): YES